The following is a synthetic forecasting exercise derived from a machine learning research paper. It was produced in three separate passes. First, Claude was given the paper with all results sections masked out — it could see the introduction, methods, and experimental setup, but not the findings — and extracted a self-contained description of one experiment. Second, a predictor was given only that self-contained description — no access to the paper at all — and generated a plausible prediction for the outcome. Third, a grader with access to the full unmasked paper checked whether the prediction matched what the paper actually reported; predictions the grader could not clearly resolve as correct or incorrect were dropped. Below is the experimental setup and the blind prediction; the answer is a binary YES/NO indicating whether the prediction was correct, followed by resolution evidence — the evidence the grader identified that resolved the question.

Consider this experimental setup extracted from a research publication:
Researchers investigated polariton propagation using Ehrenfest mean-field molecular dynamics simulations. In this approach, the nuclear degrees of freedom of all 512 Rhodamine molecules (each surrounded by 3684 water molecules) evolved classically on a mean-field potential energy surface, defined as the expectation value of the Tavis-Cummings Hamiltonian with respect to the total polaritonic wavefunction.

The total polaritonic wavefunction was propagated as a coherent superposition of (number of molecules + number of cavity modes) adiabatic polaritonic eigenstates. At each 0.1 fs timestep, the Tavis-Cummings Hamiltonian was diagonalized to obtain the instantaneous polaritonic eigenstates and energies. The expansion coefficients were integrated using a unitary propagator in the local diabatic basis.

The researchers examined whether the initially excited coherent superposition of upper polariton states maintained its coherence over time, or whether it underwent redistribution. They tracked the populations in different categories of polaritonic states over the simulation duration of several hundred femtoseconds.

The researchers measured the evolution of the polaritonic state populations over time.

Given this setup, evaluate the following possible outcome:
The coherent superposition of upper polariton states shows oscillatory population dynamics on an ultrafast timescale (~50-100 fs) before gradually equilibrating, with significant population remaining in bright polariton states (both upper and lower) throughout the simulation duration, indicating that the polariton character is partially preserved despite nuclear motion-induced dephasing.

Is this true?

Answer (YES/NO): NO